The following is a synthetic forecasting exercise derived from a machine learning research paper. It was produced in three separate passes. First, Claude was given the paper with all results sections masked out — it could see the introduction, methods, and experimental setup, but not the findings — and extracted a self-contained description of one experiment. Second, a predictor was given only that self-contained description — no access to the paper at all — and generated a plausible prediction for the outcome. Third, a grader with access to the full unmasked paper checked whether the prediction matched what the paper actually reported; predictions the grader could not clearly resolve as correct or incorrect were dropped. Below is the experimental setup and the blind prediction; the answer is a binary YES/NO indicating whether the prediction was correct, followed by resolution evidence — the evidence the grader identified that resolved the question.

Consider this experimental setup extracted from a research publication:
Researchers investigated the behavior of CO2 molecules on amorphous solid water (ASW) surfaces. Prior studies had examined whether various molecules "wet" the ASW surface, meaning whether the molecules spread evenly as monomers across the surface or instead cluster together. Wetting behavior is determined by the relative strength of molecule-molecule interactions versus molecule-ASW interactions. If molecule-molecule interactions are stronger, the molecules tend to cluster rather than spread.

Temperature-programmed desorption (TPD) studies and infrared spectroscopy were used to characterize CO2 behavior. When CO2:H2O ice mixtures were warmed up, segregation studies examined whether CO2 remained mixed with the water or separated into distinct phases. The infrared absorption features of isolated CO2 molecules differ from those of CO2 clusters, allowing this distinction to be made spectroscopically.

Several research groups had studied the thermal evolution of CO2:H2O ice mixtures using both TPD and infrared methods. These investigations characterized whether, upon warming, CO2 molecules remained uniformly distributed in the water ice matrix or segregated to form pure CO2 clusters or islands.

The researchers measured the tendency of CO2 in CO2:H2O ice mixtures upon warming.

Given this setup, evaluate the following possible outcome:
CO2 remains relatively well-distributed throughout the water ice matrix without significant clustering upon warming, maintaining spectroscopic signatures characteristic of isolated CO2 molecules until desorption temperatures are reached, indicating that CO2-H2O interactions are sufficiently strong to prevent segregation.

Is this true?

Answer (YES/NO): NO